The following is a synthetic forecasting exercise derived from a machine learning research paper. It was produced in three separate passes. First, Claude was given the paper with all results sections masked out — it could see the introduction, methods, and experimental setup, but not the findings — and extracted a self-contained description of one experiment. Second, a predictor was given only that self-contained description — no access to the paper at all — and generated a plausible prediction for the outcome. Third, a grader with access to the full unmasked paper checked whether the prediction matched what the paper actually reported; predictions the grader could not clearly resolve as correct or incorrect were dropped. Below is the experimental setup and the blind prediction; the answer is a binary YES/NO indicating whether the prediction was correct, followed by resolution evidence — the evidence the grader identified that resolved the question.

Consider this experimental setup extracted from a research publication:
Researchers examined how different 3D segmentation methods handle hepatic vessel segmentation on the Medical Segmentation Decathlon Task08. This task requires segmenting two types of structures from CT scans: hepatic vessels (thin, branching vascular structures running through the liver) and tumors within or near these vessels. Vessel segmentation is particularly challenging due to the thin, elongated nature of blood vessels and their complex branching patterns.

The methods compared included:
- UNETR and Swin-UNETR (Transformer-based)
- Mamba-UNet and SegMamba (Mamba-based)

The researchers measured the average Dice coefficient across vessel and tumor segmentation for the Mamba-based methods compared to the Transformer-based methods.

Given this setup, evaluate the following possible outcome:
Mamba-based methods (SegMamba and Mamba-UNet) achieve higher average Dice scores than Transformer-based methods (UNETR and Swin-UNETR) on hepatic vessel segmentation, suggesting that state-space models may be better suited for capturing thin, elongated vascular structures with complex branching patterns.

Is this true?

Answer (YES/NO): NO